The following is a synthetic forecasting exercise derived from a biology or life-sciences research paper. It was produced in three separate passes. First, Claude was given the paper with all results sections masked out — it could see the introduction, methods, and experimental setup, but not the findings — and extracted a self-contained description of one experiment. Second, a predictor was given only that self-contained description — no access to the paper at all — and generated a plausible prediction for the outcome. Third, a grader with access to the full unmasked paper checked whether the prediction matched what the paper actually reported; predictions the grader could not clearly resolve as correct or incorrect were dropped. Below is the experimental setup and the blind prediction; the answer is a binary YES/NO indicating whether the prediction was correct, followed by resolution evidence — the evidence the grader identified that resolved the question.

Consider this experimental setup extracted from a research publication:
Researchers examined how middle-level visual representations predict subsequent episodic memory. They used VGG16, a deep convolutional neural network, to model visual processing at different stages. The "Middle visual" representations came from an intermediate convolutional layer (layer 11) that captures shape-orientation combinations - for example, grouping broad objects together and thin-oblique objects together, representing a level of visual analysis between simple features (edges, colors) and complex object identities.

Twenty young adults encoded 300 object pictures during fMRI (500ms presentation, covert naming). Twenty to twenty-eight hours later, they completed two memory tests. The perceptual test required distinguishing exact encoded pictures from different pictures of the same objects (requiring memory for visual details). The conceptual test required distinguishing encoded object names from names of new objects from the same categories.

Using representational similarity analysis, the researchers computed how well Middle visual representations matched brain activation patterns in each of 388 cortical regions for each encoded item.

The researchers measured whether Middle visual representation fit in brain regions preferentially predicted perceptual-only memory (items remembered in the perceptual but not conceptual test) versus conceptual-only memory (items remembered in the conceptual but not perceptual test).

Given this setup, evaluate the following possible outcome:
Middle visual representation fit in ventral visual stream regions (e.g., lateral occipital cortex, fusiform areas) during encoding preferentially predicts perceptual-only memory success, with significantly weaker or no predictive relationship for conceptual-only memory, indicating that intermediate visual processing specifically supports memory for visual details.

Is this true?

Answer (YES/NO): NO